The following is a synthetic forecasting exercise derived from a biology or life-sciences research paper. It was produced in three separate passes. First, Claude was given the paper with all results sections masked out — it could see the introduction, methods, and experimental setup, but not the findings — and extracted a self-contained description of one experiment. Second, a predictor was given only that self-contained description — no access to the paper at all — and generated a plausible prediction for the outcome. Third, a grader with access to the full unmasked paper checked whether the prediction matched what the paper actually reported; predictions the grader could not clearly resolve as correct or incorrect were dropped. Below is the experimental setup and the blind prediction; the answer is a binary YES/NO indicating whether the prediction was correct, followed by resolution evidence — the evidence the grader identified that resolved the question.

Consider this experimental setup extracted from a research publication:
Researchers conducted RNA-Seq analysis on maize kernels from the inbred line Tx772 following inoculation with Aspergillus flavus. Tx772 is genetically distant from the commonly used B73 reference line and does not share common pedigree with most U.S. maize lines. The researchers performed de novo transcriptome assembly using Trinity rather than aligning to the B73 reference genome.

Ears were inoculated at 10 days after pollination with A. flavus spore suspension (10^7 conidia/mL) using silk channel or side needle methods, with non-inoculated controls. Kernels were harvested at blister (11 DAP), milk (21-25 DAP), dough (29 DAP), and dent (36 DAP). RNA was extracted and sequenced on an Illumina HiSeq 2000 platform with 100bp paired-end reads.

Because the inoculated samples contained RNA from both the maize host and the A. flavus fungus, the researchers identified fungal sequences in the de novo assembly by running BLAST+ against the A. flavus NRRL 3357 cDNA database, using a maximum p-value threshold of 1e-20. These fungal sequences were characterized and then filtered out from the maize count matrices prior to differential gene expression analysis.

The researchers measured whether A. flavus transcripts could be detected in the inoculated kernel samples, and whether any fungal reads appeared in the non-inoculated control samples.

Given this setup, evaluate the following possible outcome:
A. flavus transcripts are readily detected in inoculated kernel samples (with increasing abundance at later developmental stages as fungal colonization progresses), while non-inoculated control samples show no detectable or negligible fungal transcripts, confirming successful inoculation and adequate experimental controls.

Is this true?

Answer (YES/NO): NO